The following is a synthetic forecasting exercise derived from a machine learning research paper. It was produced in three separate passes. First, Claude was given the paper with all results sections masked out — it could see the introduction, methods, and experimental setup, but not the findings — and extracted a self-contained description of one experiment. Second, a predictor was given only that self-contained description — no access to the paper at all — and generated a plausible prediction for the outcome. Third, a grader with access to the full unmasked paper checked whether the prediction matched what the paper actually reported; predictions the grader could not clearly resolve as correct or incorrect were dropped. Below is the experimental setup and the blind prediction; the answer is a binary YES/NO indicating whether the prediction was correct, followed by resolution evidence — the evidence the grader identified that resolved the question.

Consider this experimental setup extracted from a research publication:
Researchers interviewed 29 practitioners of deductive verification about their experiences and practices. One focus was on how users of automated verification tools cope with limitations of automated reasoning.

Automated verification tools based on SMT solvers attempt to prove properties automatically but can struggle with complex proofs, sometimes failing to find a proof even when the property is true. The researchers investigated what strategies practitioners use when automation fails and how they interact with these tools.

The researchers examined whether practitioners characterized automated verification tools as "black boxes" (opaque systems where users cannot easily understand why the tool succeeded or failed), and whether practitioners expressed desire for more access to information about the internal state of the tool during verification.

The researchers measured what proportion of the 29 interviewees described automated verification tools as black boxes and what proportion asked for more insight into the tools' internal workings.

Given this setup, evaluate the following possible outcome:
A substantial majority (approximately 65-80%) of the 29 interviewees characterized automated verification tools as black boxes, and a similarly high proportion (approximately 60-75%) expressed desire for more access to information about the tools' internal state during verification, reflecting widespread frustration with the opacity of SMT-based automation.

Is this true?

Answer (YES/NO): NO